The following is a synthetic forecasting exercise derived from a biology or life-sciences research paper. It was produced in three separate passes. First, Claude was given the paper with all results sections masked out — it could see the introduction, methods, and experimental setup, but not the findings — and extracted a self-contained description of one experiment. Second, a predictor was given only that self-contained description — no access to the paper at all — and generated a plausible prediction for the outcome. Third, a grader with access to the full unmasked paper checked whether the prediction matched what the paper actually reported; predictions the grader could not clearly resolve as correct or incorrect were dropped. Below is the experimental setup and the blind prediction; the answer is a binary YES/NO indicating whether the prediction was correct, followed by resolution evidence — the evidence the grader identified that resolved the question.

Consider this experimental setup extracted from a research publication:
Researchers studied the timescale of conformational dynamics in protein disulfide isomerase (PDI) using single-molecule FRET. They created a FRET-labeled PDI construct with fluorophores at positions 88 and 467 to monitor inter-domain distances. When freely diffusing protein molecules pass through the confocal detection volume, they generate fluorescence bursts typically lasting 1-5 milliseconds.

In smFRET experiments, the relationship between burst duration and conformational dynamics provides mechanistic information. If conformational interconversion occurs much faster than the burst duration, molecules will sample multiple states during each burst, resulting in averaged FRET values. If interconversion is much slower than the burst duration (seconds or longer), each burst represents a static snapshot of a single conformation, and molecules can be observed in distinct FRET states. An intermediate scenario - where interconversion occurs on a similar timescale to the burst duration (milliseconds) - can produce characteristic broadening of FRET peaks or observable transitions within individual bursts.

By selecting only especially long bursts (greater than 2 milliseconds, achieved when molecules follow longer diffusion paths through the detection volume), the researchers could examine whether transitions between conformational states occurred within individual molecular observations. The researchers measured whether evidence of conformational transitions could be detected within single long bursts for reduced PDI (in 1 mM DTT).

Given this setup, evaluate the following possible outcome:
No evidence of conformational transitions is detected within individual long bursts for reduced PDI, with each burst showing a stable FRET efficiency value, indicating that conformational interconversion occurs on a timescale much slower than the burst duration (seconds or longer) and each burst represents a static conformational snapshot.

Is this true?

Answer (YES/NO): NO